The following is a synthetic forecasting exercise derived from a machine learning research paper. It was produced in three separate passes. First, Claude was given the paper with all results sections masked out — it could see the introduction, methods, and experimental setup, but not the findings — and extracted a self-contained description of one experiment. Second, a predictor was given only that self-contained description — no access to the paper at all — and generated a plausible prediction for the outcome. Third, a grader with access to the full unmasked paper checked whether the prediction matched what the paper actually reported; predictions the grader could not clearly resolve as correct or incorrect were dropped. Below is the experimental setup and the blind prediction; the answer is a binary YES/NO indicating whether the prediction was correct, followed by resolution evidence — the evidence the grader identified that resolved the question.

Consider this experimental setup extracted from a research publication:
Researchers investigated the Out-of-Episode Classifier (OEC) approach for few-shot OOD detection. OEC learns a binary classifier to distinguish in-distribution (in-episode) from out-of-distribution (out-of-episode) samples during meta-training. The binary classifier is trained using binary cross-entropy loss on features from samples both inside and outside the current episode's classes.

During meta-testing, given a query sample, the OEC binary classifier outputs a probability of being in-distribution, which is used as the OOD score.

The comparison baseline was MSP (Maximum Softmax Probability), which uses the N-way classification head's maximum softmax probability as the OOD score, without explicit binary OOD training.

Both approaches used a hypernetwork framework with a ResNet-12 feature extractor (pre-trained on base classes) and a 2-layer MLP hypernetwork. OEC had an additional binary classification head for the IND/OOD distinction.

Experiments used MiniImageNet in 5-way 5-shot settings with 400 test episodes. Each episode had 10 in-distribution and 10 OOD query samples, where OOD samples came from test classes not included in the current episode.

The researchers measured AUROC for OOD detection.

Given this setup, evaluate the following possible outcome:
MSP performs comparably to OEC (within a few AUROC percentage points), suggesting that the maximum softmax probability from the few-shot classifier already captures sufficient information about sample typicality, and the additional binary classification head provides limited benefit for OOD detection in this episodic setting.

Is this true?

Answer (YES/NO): YES